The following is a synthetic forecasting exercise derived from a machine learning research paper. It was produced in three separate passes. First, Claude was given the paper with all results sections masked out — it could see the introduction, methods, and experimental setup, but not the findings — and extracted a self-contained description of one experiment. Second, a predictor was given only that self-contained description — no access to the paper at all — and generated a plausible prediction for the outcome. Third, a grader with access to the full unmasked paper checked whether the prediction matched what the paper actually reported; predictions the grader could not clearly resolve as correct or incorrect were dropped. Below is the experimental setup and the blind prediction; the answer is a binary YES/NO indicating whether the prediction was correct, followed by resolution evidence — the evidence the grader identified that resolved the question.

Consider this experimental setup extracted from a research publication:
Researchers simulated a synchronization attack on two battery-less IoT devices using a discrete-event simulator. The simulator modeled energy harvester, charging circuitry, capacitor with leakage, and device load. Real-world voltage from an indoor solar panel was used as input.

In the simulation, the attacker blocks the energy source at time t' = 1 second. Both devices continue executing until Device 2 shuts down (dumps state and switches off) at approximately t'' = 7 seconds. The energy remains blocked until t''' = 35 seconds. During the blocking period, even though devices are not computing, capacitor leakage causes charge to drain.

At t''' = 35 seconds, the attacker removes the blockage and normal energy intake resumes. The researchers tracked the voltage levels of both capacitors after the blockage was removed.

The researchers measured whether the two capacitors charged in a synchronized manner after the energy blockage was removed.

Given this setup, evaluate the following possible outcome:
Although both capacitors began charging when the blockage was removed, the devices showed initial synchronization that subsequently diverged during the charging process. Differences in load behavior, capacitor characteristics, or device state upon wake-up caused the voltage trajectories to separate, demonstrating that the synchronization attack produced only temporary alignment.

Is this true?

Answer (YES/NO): NO